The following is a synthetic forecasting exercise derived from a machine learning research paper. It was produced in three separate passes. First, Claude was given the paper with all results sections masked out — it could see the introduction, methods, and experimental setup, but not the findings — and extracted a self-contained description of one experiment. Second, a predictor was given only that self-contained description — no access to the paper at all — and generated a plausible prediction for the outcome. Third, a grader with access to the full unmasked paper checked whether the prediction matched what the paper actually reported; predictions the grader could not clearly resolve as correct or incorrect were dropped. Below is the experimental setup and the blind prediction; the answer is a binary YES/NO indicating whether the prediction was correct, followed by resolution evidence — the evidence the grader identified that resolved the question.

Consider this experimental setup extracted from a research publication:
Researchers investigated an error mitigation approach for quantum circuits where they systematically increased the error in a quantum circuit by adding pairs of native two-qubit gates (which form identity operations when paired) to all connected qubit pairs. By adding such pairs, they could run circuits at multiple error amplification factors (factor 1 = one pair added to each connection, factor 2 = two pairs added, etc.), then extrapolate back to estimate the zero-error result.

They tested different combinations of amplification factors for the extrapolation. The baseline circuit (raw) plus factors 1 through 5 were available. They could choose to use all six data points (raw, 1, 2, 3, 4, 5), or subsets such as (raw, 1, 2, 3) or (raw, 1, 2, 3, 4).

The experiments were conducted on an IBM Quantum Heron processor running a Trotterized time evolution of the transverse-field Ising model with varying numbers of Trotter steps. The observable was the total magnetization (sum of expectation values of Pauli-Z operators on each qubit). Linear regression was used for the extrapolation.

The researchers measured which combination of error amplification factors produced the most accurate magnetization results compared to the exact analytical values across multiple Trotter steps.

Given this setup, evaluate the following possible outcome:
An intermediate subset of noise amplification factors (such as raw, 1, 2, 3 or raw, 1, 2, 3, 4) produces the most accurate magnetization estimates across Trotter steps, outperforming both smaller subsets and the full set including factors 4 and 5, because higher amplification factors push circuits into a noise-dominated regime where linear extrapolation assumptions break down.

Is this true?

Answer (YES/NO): YES